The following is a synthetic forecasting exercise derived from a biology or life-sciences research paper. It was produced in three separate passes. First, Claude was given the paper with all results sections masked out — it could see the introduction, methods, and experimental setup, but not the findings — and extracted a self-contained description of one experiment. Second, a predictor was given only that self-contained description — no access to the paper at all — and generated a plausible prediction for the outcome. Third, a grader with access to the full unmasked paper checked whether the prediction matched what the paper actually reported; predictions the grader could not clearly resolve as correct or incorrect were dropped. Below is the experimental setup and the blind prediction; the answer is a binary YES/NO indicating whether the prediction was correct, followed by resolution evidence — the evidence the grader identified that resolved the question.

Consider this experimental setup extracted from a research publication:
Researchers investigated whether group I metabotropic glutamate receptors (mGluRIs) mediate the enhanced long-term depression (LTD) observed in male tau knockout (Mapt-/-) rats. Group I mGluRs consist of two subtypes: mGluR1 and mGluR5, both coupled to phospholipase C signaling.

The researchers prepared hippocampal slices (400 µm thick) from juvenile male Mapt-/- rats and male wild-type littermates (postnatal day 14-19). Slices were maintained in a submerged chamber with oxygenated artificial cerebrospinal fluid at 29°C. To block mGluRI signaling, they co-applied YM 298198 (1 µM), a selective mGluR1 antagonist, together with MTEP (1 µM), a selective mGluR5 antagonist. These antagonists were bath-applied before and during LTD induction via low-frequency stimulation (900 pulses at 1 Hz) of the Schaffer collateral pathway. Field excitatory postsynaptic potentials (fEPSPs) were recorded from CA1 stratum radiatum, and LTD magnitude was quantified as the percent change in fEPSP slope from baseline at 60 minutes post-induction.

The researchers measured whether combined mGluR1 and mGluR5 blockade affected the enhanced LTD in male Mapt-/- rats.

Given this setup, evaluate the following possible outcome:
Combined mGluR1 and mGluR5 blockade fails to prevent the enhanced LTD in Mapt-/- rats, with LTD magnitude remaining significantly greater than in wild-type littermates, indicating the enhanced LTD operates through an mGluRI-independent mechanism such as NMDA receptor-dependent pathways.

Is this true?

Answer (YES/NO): NO